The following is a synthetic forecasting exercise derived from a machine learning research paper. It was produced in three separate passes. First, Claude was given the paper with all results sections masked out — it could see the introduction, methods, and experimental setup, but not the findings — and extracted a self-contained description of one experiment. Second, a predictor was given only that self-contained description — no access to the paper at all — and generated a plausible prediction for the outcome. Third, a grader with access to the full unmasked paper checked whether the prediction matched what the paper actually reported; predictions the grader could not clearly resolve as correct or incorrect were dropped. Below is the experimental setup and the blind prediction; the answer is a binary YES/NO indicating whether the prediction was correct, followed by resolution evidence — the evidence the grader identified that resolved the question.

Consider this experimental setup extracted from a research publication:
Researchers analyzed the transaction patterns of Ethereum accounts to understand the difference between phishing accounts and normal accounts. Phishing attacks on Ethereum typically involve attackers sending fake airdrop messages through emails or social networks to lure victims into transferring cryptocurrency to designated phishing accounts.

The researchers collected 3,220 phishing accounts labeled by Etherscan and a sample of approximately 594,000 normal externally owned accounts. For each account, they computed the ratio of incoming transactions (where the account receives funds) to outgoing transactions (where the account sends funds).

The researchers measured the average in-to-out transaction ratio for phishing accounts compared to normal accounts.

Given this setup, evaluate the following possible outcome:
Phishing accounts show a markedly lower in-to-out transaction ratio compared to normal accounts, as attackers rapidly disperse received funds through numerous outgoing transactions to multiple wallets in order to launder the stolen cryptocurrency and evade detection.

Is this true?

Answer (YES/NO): NO